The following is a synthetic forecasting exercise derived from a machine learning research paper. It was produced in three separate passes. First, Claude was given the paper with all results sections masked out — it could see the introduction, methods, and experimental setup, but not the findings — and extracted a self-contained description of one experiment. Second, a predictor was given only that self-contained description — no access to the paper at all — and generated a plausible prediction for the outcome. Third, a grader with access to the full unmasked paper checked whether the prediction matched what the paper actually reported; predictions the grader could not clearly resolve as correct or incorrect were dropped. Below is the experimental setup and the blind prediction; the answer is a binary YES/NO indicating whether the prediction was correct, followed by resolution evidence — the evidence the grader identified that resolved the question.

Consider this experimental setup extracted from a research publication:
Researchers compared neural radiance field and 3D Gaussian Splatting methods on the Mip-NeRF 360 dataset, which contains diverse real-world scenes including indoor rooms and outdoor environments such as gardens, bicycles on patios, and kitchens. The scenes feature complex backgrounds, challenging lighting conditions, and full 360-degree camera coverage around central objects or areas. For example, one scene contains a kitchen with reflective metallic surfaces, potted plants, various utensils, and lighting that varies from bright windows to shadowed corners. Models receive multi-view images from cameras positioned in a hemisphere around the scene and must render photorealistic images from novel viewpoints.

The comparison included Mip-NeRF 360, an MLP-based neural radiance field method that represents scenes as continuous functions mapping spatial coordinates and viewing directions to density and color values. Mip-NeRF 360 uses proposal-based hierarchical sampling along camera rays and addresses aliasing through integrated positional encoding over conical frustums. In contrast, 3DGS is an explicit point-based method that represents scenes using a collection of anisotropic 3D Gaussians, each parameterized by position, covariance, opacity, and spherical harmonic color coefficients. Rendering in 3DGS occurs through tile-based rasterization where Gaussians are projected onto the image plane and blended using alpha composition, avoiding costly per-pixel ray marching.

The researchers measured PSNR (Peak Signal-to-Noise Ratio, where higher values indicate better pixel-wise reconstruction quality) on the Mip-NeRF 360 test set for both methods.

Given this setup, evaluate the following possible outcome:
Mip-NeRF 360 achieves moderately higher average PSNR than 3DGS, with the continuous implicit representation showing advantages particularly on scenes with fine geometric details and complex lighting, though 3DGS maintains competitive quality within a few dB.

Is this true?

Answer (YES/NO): NO